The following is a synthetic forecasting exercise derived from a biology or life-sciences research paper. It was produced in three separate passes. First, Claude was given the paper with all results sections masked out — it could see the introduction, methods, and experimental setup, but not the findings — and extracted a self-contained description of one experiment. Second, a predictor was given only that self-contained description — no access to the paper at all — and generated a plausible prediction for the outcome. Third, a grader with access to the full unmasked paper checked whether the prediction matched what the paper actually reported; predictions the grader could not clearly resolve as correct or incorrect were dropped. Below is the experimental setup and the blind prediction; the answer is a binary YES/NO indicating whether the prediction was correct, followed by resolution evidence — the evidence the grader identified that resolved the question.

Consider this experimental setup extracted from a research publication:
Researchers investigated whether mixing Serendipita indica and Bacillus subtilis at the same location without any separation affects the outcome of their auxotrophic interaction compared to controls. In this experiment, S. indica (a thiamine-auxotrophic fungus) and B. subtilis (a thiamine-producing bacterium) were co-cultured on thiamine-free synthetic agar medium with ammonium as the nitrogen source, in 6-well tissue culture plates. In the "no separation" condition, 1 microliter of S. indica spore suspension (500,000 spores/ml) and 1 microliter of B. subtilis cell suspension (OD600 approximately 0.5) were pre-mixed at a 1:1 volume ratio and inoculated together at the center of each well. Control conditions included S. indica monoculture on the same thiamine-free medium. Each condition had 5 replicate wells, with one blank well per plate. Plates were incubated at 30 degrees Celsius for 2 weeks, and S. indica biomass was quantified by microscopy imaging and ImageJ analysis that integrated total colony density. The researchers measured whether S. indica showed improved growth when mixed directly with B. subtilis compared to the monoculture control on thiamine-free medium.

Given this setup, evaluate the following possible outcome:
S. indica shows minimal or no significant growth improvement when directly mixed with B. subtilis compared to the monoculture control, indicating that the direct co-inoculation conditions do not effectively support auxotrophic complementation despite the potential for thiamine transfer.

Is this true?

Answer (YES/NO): YES